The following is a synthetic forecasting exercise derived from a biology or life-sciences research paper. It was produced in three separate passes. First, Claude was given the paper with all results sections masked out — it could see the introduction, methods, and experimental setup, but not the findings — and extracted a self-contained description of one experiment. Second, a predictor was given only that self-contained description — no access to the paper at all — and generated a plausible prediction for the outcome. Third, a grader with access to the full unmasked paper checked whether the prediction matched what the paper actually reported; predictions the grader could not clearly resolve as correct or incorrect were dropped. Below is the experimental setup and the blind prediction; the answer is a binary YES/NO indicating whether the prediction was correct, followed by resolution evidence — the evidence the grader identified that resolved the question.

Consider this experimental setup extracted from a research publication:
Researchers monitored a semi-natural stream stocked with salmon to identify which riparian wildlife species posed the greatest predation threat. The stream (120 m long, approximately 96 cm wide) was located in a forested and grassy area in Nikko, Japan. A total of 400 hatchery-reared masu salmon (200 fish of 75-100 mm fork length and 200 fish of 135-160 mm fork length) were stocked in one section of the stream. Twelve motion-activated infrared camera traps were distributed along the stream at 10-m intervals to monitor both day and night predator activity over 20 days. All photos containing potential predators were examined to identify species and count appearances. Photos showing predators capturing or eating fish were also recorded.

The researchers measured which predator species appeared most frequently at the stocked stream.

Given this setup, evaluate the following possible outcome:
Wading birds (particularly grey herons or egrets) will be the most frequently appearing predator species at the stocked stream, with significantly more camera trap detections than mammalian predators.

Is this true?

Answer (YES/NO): YES